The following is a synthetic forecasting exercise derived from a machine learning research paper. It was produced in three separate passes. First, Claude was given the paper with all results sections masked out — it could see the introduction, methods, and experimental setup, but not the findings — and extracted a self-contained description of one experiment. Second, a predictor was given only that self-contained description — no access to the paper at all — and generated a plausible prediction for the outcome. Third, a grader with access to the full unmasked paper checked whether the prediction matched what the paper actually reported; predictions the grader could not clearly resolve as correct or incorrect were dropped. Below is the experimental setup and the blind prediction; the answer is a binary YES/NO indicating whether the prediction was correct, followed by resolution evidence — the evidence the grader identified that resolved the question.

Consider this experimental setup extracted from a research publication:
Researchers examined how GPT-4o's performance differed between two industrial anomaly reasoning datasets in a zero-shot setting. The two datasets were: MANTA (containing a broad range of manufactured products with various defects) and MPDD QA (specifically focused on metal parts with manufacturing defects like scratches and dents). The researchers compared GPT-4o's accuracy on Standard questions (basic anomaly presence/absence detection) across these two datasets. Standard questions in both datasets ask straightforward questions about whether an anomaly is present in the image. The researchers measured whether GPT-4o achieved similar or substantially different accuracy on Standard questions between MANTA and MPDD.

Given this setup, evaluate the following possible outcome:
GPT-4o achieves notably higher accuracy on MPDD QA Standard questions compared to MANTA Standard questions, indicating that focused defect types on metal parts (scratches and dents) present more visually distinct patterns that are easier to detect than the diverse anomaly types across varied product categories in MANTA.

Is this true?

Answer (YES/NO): YES